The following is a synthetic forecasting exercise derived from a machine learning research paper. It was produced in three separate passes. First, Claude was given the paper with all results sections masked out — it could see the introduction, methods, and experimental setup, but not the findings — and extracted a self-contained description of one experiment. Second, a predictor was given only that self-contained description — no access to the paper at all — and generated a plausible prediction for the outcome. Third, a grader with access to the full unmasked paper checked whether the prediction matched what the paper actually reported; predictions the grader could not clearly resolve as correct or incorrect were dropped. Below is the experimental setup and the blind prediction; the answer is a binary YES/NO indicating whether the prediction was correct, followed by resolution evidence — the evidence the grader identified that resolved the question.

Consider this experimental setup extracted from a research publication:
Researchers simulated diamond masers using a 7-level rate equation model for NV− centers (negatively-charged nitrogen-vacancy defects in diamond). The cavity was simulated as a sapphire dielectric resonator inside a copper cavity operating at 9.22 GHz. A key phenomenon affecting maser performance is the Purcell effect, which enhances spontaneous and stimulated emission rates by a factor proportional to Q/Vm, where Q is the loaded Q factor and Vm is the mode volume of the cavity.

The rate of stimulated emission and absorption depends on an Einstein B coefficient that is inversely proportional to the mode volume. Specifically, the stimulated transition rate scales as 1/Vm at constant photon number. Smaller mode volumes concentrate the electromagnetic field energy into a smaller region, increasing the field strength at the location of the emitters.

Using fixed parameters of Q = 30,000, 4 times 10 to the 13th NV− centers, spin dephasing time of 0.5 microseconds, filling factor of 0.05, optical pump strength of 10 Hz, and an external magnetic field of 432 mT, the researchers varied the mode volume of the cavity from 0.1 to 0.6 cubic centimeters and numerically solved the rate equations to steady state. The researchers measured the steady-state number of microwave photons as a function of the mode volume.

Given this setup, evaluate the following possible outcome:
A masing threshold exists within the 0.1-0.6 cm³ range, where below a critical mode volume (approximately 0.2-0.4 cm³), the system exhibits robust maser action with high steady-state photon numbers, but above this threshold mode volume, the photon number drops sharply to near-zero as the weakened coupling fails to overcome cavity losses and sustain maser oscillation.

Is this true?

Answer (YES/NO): NO